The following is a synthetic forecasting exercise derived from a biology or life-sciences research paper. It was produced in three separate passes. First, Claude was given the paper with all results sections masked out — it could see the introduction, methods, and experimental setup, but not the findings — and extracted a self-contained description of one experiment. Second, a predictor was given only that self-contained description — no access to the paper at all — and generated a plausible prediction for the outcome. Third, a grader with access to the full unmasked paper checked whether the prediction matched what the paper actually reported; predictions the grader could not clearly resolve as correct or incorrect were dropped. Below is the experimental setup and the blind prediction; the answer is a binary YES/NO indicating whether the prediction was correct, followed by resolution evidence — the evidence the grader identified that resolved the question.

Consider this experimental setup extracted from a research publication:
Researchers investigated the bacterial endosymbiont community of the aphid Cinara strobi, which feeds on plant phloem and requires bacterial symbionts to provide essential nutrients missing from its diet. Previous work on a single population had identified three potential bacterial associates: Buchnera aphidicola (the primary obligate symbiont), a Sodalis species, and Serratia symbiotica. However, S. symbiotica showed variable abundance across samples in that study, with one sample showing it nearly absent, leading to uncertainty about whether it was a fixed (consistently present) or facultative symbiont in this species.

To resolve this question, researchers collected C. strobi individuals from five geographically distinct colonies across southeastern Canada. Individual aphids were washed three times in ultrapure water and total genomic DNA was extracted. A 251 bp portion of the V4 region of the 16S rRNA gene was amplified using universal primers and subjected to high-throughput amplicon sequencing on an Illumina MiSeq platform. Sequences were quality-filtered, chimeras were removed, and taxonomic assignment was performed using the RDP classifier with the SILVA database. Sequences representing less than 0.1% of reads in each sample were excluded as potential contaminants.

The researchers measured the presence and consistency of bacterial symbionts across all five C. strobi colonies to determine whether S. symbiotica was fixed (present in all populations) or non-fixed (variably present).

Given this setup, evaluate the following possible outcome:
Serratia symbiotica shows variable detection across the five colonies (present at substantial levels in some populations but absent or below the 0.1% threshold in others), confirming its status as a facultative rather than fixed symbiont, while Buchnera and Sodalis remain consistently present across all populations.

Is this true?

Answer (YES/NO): NO